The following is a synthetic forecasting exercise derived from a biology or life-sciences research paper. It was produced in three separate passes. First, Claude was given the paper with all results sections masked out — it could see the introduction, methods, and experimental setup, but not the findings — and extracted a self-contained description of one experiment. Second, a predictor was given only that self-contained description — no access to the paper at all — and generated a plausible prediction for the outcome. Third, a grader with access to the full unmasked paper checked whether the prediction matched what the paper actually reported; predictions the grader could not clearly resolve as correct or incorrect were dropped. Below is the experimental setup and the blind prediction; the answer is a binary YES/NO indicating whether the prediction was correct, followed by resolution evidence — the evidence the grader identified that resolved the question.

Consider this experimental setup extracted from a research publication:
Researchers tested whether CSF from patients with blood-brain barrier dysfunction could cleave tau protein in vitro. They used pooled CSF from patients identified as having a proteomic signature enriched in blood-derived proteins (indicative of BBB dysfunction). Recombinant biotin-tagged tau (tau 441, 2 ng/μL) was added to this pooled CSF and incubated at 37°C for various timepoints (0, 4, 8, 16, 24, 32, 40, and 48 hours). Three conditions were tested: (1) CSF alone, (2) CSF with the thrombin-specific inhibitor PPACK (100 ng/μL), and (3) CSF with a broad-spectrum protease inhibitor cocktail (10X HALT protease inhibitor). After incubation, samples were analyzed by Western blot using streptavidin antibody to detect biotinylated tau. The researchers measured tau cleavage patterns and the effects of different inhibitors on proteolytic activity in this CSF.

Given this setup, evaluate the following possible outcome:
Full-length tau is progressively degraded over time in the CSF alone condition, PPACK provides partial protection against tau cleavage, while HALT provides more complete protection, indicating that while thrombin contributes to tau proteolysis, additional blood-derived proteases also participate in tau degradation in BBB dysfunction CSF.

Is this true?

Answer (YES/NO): YES